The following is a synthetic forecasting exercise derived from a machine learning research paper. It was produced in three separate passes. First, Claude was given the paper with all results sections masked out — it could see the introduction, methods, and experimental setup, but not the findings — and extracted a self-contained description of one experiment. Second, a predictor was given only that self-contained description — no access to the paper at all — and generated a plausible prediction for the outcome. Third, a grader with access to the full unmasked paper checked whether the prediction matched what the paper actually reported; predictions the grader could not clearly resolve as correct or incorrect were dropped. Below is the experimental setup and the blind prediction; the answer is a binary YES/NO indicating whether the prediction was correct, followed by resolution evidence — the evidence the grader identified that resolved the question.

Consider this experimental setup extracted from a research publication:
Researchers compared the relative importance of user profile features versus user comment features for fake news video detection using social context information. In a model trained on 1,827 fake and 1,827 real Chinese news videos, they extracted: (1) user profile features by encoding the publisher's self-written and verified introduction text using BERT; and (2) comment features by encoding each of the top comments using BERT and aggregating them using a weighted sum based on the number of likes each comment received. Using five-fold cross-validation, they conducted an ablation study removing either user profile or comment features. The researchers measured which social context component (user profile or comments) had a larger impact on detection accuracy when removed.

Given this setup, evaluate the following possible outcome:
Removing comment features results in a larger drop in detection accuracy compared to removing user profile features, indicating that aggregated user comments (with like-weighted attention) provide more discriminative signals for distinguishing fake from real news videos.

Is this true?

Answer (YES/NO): NO